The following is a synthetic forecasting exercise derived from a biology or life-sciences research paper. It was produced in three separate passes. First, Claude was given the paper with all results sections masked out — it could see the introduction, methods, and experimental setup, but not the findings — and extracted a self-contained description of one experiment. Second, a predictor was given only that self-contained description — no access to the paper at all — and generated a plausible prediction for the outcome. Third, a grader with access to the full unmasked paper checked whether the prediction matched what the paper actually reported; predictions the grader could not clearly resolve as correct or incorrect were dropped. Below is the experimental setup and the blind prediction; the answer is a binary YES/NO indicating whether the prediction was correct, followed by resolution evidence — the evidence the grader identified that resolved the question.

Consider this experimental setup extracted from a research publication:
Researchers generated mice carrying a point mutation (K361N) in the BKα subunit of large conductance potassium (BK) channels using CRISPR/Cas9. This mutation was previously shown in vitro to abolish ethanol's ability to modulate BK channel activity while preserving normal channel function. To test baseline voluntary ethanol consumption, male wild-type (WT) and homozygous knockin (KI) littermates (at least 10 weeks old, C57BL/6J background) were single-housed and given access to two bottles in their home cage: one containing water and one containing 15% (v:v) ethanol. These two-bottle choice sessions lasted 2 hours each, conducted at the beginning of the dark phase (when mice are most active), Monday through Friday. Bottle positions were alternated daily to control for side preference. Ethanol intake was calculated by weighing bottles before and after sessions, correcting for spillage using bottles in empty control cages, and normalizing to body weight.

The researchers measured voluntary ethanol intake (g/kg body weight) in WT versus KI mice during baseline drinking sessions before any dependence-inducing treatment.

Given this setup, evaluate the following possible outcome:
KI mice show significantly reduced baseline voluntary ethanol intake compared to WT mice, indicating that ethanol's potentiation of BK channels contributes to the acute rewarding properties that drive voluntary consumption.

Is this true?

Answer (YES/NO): NO